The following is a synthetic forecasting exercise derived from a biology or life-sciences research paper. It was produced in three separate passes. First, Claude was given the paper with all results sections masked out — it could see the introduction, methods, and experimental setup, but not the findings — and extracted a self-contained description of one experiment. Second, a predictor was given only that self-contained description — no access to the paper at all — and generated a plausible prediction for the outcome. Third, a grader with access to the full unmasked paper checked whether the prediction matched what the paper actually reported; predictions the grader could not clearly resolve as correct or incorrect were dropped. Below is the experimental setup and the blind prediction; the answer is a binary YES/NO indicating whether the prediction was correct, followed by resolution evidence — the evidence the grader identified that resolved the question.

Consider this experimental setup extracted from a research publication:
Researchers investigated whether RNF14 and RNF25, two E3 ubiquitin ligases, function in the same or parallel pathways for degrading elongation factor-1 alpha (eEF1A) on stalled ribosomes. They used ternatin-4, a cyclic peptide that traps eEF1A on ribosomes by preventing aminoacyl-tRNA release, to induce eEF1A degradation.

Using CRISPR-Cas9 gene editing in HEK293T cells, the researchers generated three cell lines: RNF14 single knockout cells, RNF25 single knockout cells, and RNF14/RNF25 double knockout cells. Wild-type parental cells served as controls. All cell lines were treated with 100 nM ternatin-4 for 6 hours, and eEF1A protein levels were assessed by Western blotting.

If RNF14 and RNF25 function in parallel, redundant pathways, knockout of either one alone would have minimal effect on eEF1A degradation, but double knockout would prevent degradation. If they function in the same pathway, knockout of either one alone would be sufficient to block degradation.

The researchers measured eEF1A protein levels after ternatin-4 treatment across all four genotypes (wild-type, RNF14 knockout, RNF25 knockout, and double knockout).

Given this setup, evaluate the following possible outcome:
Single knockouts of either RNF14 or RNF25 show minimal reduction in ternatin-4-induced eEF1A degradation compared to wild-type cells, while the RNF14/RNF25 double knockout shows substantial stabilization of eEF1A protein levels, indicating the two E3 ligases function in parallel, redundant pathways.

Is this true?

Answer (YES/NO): NO